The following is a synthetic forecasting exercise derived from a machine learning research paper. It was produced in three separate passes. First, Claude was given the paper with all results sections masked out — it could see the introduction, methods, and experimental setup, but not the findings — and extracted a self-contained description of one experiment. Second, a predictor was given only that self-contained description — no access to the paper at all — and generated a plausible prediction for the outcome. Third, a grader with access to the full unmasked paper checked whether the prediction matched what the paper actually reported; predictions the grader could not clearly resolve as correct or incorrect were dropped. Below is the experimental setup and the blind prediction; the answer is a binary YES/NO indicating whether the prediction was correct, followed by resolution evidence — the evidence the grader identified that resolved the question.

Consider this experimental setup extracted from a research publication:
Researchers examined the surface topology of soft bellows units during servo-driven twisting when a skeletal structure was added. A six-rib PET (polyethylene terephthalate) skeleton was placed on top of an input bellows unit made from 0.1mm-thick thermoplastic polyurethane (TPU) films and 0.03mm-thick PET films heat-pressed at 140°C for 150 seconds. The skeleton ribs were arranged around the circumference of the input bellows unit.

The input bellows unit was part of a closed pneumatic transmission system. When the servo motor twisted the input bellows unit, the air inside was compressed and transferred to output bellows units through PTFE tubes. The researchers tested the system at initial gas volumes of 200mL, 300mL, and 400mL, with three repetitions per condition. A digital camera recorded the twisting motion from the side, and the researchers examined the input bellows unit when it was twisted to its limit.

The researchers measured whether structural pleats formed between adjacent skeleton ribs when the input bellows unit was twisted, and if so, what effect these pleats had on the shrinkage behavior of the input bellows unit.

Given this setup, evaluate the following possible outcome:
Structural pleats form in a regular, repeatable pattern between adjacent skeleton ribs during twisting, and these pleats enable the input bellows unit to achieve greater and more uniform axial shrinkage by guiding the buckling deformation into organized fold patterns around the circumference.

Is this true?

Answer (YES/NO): NO